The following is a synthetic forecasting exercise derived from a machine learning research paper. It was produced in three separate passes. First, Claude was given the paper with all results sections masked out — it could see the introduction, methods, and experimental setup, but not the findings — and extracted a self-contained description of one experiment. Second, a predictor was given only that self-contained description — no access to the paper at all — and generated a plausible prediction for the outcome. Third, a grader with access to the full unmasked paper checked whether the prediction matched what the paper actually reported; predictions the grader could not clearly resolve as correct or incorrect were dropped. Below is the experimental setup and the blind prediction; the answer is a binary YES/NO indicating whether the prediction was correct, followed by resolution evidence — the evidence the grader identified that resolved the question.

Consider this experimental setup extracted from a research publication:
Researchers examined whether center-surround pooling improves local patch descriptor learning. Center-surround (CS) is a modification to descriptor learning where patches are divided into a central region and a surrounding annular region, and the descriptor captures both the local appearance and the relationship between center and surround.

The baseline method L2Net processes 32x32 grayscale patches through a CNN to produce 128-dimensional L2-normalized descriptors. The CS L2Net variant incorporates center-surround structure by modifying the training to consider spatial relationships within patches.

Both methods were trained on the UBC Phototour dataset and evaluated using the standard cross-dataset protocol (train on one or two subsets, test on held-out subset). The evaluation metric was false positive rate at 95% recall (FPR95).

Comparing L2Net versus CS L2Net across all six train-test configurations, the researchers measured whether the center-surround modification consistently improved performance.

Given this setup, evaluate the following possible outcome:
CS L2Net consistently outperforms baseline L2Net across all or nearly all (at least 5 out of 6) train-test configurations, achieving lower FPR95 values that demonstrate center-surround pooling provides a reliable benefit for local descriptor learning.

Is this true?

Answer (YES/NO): YES